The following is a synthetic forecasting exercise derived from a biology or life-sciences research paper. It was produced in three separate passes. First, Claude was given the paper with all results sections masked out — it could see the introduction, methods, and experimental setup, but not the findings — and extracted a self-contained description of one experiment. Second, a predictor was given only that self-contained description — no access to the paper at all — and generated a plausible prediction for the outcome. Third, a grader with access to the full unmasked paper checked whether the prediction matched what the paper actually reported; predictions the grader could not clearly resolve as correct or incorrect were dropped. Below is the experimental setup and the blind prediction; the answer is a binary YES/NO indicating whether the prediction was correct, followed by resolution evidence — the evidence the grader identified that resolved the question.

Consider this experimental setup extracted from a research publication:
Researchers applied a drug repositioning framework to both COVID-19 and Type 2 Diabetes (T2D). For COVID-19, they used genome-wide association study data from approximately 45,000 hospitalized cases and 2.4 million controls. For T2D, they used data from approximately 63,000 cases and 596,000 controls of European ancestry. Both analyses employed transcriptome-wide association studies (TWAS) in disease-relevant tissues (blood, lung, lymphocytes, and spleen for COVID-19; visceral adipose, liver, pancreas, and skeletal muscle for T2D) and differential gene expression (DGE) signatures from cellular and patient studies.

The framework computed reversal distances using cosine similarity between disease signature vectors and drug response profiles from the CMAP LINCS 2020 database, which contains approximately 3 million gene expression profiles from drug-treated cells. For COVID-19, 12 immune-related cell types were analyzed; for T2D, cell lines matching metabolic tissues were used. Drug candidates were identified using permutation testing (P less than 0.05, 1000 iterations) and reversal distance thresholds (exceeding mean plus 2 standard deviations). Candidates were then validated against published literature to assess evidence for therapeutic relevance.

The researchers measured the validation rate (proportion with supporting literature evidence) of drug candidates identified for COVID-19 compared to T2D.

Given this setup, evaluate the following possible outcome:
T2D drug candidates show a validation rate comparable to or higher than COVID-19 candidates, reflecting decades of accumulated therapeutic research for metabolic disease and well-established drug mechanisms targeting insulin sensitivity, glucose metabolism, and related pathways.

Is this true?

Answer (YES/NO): NO